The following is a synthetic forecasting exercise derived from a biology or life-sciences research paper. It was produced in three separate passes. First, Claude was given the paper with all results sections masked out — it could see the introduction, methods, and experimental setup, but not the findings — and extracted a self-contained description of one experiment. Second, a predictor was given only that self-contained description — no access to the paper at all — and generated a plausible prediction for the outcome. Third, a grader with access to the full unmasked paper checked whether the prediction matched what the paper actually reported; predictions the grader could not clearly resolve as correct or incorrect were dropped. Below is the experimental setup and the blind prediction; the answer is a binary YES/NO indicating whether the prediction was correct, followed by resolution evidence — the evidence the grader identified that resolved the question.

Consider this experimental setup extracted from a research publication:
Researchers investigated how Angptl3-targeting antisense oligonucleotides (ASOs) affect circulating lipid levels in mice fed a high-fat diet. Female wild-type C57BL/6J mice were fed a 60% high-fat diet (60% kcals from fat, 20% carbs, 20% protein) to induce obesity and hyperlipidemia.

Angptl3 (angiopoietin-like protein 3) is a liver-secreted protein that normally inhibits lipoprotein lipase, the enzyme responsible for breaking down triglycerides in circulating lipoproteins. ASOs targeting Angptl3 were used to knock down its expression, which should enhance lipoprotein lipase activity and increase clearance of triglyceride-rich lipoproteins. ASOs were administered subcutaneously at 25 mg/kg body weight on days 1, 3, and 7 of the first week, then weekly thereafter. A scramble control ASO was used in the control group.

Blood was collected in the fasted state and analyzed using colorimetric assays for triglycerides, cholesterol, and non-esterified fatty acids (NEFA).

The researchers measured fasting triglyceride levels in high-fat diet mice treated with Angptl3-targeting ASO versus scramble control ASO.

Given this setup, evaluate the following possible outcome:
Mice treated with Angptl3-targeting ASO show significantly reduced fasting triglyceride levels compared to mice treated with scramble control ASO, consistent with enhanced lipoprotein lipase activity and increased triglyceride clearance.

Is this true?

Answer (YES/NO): YES